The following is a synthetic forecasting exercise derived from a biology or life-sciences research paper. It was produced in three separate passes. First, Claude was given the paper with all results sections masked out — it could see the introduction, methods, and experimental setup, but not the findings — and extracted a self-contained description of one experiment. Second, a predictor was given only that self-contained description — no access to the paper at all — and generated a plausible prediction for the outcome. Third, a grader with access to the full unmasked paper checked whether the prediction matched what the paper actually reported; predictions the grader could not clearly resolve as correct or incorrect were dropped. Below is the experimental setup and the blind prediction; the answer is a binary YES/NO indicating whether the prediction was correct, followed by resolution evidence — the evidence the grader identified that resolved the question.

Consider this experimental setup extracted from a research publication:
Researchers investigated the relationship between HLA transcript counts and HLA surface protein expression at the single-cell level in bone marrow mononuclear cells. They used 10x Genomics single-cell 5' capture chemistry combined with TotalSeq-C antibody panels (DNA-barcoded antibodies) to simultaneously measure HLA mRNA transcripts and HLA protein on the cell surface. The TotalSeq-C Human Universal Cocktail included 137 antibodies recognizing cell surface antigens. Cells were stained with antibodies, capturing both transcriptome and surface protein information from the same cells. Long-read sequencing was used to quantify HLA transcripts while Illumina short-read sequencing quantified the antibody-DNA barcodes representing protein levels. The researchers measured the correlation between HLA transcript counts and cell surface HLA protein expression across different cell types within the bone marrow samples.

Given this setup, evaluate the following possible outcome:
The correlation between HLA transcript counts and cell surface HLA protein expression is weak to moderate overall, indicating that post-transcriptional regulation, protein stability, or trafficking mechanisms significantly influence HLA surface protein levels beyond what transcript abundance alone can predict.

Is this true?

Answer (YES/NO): NO